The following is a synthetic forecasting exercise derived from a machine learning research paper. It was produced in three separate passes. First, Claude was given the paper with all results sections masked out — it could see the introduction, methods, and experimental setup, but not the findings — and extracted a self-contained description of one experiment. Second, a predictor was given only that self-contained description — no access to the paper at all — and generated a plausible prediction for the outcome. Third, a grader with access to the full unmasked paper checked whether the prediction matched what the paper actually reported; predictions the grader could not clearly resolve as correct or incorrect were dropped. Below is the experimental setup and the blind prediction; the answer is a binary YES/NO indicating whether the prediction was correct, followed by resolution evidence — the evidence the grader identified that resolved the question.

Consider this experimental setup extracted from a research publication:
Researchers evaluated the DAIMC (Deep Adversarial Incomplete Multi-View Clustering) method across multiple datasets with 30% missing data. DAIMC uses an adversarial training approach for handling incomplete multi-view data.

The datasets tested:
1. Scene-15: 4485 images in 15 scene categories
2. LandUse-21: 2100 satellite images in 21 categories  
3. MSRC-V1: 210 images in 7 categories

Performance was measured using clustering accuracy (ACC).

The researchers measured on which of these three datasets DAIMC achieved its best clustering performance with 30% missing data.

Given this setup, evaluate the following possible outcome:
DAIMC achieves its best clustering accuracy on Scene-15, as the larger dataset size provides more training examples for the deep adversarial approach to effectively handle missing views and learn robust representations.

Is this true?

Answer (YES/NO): NO